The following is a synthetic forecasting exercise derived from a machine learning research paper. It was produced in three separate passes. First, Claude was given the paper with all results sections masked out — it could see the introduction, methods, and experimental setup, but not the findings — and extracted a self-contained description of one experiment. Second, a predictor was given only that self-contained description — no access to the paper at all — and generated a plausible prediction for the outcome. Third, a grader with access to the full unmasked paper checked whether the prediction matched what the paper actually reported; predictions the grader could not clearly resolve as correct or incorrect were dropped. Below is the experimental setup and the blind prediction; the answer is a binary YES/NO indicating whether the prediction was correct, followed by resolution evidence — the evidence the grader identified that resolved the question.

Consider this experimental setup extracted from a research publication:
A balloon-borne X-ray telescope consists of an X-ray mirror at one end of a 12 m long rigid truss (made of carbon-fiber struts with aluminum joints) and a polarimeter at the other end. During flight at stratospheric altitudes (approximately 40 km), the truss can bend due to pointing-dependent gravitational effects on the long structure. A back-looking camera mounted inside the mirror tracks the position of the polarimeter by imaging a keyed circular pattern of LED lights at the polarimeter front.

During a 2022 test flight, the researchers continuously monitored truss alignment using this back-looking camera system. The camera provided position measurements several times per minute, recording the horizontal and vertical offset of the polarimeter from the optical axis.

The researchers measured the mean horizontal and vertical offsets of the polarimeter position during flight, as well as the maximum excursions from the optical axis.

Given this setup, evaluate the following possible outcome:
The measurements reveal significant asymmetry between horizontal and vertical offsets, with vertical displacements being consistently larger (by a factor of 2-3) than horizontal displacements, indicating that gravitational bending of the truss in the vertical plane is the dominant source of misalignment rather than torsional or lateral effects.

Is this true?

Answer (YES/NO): YES